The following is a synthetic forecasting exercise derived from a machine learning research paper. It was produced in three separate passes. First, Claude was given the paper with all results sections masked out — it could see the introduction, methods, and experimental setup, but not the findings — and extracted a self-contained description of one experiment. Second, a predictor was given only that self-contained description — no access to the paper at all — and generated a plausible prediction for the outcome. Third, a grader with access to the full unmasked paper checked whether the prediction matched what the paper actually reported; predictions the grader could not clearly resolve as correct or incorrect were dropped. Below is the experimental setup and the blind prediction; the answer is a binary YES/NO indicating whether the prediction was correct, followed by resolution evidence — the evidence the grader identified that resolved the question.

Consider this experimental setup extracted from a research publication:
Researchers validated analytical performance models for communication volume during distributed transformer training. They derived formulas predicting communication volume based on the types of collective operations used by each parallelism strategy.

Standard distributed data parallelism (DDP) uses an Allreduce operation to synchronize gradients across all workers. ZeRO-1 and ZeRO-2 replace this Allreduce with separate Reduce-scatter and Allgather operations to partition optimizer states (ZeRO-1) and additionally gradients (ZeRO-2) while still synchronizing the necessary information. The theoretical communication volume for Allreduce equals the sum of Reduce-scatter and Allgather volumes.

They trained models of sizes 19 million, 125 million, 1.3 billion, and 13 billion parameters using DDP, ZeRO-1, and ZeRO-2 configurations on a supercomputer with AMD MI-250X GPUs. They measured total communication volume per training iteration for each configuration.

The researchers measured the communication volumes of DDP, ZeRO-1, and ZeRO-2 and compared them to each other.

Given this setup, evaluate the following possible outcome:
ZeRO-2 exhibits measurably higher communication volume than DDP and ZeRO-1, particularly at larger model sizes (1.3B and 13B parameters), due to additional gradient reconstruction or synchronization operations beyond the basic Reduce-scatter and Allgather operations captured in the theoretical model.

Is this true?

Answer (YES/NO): NO